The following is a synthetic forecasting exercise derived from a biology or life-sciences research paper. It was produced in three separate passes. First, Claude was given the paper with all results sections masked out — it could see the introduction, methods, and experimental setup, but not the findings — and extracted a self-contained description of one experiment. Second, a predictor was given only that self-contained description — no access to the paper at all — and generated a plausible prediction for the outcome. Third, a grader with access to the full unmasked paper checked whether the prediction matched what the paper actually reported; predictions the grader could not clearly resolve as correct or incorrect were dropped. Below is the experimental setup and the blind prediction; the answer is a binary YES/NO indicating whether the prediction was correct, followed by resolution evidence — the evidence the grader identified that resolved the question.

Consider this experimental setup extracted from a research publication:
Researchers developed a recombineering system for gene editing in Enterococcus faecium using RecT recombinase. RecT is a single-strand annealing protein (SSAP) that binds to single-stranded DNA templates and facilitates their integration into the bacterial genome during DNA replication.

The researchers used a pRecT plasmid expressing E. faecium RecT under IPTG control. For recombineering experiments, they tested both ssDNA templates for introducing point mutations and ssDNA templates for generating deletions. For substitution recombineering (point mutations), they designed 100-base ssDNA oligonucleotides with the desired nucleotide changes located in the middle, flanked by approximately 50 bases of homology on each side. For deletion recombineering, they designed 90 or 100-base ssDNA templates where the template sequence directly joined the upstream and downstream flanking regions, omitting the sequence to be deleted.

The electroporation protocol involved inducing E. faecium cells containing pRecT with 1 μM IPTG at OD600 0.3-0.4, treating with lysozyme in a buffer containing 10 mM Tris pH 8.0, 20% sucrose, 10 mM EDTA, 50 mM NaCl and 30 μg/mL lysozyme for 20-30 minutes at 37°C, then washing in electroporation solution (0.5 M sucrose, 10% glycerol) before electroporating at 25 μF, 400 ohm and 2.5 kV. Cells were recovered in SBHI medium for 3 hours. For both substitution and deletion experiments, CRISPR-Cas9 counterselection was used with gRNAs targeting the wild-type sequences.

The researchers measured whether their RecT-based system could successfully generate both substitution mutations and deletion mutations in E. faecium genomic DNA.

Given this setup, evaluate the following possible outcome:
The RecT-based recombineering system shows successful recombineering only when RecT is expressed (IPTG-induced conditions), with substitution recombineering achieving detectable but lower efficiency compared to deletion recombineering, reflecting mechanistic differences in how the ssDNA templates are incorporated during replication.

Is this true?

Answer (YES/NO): NO